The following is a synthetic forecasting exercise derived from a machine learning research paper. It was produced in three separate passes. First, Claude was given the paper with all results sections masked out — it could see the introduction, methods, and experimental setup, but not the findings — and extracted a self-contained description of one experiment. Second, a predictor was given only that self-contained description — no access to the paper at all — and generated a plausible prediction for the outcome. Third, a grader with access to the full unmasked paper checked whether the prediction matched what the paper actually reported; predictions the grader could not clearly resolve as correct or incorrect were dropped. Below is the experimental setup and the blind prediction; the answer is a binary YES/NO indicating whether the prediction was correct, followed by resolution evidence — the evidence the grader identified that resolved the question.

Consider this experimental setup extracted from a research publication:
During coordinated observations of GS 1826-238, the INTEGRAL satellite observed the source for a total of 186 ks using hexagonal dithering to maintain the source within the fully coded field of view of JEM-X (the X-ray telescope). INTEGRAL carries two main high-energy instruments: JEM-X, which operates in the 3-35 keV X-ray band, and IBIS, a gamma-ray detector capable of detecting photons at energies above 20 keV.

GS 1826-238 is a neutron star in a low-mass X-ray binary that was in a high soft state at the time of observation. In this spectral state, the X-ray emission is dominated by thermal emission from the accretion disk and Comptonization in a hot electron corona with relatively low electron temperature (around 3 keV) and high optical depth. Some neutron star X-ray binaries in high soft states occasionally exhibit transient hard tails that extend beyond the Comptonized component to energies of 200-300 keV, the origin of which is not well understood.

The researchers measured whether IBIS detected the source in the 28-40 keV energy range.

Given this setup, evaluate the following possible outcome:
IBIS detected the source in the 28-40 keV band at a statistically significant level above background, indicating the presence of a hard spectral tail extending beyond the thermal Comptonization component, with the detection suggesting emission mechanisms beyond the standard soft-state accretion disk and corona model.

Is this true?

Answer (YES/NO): NO